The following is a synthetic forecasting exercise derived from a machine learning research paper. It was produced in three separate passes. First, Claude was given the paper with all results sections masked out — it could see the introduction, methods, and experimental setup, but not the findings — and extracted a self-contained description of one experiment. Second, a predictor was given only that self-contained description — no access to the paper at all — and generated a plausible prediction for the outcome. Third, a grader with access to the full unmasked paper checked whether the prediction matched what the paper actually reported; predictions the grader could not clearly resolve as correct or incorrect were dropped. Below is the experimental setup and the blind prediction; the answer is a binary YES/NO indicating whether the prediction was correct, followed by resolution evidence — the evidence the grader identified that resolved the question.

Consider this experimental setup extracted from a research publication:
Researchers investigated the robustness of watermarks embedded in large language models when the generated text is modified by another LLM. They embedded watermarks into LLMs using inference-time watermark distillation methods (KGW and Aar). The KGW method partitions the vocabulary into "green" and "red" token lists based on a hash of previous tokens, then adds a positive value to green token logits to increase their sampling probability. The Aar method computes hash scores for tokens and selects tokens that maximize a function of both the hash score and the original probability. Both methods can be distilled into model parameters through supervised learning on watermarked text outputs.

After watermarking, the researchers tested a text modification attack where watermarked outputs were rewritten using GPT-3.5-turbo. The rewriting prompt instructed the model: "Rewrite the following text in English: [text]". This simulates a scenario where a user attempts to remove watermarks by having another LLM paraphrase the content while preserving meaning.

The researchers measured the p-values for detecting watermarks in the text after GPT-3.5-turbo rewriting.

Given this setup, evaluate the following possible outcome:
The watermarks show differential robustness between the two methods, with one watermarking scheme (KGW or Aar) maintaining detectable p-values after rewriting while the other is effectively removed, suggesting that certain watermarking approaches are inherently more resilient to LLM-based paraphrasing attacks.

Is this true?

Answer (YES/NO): NO